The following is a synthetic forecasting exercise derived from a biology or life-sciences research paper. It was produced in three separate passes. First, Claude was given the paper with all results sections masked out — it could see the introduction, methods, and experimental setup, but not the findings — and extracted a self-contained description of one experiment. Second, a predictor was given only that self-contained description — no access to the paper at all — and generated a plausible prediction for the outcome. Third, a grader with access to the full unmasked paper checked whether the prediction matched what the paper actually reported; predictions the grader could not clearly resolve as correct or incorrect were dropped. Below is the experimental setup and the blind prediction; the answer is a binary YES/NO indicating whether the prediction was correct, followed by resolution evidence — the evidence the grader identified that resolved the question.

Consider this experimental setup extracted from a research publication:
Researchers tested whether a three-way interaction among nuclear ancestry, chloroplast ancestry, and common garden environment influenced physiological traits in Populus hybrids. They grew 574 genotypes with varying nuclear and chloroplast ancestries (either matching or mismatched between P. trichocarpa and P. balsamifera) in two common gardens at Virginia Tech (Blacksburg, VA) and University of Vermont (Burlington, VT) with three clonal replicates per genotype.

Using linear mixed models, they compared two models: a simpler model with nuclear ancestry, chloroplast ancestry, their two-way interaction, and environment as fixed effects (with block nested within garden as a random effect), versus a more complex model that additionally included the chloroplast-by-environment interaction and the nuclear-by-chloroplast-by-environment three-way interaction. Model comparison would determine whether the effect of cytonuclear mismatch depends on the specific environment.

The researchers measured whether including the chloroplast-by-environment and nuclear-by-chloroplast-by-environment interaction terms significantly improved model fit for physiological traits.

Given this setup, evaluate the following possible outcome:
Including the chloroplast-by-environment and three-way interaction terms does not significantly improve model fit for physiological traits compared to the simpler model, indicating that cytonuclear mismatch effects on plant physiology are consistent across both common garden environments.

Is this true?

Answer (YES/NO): YES